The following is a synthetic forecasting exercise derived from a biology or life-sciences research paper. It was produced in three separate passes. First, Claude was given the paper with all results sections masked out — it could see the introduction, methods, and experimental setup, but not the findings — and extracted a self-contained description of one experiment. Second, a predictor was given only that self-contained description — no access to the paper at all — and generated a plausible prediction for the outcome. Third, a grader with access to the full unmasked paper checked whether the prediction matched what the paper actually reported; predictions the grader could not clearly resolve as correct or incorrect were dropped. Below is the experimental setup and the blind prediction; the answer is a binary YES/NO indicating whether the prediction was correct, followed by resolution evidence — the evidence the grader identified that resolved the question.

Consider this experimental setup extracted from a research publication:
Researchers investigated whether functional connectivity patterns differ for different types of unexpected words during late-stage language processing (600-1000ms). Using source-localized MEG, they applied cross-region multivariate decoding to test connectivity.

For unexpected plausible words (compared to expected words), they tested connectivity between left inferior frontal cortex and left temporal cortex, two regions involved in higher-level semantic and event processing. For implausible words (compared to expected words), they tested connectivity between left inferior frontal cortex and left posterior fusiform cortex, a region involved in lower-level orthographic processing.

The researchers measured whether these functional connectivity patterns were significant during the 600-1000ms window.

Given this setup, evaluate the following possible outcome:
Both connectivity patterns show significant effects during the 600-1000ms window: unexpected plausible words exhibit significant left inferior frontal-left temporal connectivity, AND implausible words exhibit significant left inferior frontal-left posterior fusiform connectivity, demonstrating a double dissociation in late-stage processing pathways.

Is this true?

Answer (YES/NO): NO